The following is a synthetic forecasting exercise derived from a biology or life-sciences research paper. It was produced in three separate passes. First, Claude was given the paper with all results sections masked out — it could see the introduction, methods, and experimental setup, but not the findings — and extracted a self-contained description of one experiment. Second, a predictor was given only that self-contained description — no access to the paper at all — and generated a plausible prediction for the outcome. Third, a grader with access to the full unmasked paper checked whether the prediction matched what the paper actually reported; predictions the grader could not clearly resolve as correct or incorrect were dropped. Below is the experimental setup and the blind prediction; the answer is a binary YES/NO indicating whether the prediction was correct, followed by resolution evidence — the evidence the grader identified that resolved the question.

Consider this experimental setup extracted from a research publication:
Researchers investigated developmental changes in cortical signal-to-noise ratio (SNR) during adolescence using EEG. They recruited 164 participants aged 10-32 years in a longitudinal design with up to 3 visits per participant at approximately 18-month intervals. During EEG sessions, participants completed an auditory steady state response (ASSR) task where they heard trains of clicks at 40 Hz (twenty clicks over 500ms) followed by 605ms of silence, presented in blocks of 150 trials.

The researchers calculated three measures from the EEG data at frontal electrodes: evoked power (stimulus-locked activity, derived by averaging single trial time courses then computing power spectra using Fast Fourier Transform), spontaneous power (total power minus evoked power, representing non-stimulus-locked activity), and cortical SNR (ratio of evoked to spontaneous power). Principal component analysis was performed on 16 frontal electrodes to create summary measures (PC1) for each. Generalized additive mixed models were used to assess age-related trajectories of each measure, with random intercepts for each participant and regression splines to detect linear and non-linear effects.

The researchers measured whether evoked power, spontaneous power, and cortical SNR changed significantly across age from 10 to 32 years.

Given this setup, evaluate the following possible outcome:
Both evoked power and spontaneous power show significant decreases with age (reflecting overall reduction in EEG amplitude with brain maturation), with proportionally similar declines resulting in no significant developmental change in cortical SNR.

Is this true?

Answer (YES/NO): NO